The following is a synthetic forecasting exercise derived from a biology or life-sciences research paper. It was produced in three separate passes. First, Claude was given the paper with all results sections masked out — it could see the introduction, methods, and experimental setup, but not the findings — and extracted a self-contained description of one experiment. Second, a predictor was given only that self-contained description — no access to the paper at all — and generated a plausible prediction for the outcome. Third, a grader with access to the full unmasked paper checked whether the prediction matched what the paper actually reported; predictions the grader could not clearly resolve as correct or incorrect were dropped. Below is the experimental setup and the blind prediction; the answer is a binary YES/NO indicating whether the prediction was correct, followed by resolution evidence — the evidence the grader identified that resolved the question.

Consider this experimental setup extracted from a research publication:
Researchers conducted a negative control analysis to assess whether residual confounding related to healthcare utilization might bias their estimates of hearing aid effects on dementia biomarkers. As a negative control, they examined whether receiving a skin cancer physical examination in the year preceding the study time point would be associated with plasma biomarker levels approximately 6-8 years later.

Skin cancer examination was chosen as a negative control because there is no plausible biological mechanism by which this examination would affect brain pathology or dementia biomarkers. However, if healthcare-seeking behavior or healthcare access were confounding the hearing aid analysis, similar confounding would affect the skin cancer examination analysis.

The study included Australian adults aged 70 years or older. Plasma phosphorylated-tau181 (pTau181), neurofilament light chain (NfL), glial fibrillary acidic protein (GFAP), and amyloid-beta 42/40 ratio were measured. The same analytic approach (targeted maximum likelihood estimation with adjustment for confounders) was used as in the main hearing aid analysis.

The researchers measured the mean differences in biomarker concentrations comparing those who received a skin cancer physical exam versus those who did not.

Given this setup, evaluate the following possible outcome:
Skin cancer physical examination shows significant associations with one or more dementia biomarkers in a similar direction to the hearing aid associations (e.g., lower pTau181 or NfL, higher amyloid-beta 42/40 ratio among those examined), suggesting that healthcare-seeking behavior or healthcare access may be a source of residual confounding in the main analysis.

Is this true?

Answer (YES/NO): NO